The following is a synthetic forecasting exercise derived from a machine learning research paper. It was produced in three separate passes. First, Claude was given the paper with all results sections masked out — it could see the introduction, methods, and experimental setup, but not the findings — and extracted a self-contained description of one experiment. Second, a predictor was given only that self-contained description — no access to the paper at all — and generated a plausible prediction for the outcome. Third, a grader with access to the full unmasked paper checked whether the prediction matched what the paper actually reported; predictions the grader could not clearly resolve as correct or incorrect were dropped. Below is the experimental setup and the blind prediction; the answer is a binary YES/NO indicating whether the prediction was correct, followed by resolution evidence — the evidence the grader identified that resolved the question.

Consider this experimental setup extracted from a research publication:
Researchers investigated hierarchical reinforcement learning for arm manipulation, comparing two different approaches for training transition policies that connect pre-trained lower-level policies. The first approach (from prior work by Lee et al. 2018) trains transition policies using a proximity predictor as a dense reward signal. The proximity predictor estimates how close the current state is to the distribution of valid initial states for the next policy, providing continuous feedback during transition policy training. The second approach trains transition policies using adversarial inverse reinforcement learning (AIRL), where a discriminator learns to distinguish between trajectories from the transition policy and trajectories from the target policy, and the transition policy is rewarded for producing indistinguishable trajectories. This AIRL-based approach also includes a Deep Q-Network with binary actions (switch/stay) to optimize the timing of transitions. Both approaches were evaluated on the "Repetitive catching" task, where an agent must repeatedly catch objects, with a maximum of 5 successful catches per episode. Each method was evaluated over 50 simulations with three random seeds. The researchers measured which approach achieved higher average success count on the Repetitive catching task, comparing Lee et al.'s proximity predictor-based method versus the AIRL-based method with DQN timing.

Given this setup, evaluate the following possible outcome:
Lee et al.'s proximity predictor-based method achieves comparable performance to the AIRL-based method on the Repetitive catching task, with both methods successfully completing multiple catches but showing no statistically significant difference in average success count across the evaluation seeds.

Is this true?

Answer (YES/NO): YES